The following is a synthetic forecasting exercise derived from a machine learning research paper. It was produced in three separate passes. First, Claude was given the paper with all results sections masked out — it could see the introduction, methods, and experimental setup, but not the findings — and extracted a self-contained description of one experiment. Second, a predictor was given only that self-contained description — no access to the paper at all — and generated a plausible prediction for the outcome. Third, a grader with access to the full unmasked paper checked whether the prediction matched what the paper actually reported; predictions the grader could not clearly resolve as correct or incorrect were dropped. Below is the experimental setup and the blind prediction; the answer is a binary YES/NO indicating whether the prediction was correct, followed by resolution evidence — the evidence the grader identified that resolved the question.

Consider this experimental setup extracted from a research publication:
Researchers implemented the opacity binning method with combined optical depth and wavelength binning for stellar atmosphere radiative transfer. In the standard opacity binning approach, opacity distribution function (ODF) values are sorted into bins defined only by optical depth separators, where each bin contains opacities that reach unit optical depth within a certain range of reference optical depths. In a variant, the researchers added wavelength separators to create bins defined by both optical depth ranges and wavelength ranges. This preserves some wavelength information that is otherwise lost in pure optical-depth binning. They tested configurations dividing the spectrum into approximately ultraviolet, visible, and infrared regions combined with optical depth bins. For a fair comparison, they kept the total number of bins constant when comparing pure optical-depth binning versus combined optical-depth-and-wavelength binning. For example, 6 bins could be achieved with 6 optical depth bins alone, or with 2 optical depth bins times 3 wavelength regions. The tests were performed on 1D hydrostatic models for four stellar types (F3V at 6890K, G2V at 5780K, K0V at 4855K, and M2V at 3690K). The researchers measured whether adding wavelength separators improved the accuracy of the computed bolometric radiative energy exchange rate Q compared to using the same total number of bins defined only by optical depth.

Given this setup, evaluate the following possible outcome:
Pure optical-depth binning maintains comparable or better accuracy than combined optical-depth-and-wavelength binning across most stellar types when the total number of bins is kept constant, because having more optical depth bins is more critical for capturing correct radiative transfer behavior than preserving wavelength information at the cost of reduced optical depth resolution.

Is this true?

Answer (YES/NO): YES